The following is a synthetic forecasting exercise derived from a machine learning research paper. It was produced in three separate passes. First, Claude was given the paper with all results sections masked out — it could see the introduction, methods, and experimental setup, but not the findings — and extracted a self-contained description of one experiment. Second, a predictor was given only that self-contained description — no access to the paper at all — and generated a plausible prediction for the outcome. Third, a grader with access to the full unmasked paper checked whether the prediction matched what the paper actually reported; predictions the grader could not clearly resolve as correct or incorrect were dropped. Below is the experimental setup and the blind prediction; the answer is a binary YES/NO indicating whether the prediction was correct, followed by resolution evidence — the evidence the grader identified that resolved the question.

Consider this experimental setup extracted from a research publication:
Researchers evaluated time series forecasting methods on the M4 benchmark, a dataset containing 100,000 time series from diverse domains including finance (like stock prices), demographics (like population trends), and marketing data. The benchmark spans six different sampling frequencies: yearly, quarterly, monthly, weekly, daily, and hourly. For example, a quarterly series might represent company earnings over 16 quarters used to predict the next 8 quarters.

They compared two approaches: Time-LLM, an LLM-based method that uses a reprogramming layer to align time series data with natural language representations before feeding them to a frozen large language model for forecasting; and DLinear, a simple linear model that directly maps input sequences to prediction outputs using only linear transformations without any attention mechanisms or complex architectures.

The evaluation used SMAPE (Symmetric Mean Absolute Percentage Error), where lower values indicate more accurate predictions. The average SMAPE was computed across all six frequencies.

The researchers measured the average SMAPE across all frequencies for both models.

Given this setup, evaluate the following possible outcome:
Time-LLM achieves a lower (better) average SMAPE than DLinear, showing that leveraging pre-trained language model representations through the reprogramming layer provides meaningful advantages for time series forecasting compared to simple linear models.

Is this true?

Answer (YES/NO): NO